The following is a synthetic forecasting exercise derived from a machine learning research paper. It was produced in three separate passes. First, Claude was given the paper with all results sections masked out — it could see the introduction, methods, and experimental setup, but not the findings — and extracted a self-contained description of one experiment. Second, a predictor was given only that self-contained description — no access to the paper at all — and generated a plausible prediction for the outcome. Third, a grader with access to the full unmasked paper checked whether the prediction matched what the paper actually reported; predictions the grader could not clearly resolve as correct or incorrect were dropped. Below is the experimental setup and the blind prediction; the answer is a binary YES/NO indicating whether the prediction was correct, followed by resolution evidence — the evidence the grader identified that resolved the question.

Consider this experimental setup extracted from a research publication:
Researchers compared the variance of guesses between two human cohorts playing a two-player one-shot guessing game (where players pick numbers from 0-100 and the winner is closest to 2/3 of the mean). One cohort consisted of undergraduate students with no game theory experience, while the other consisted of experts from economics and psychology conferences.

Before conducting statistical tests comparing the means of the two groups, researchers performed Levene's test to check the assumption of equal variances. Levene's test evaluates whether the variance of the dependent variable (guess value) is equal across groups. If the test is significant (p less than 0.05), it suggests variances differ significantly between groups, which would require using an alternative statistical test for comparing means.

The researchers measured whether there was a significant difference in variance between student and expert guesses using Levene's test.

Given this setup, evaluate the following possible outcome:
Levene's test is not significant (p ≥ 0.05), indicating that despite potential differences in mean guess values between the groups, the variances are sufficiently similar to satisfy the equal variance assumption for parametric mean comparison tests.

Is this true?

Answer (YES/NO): YES